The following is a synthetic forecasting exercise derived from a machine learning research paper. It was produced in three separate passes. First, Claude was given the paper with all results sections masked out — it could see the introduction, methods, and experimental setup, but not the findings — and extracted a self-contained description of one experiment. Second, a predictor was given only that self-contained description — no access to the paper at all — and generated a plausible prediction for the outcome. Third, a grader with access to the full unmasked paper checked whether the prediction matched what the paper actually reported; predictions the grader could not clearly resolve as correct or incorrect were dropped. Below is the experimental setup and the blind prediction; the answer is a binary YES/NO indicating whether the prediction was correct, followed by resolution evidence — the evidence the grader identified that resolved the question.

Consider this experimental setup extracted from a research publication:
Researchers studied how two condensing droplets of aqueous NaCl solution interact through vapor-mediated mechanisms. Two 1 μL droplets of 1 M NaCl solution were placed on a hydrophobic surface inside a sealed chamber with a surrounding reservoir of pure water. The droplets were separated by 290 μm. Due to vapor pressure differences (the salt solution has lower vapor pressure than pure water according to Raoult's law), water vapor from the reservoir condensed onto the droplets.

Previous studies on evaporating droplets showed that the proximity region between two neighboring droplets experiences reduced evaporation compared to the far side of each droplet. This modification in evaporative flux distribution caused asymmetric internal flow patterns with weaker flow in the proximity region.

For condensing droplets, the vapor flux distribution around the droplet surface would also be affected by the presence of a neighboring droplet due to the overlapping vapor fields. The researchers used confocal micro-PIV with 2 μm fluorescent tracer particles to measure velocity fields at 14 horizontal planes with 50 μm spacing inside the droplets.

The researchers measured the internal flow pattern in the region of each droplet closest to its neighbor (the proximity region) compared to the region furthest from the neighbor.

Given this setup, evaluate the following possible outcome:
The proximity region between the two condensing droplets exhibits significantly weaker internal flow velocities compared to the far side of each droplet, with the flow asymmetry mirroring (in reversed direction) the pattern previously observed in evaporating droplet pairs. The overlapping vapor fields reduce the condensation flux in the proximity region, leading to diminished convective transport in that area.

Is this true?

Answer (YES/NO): NO